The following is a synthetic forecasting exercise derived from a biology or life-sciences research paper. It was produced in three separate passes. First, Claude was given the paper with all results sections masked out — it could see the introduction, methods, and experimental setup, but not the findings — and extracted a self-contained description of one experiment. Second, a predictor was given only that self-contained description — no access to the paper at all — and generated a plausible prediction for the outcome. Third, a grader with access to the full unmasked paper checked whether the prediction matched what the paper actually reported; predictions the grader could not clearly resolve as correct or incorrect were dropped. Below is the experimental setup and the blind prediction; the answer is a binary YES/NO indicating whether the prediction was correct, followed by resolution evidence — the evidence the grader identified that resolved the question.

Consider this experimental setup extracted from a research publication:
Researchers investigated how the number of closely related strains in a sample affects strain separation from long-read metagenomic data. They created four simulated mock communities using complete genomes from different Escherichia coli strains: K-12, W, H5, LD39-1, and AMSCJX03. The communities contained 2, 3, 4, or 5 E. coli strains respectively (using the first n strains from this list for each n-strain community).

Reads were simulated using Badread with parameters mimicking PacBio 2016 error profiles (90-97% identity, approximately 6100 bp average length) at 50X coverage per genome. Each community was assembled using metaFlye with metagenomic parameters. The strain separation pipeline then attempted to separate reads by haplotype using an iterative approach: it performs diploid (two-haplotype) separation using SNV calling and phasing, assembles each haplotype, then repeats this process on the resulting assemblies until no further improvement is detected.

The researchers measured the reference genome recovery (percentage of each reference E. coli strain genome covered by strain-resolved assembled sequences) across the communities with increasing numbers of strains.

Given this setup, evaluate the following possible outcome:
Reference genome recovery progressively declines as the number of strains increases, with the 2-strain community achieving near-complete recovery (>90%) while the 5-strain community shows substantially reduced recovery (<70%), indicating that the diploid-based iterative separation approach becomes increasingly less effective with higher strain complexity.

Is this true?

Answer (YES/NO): NO